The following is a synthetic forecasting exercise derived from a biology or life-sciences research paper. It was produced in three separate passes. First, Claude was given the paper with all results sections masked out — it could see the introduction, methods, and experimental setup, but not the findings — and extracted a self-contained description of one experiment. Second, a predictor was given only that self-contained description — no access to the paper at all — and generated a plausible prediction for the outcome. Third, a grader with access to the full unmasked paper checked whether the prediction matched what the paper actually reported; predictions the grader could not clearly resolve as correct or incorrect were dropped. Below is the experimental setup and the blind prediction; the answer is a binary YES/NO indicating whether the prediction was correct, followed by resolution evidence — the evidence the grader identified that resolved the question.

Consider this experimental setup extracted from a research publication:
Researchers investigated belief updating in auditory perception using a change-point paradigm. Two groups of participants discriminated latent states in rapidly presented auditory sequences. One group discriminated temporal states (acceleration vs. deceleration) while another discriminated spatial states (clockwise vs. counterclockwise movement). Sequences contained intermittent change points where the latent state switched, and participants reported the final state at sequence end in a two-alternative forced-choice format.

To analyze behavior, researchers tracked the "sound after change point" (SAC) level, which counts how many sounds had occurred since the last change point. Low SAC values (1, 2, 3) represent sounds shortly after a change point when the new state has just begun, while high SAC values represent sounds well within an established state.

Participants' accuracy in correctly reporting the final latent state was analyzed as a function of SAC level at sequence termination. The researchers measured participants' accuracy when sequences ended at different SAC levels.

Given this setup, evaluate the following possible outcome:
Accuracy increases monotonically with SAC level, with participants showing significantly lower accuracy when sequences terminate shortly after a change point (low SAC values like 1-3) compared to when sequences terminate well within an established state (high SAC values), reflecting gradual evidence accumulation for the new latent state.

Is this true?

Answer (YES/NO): YES